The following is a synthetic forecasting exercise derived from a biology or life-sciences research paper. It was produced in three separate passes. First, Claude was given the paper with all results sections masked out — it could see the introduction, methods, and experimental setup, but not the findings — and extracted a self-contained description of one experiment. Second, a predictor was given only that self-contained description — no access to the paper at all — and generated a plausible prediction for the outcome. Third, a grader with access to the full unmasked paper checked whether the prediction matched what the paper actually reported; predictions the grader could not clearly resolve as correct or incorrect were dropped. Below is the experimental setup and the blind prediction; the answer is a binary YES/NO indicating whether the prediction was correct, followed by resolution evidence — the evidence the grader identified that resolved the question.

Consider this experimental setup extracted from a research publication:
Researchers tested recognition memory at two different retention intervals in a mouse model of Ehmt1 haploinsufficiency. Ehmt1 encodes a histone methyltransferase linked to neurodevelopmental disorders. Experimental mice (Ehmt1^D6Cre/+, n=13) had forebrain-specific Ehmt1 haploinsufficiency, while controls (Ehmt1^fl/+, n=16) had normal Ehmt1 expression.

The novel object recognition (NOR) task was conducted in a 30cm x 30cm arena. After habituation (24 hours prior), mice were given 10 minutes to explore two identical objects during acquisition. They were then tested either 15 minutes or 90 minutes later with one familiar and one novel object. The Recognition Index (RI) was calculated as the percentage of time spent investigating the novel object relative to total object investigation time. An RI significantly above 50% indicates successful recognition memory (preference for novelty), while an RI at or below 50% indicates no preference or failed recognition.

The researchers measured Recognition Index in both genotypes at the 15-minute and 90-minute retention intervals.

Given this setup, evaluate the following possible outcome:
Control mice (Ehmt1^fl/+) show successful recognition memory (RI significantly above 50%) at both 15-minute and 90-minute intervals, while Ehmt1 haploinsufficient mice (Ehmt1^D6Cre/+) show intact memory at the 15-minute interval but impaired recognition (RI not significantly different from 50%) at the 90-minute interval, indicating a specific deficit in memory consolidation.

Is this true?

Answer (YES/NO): NO